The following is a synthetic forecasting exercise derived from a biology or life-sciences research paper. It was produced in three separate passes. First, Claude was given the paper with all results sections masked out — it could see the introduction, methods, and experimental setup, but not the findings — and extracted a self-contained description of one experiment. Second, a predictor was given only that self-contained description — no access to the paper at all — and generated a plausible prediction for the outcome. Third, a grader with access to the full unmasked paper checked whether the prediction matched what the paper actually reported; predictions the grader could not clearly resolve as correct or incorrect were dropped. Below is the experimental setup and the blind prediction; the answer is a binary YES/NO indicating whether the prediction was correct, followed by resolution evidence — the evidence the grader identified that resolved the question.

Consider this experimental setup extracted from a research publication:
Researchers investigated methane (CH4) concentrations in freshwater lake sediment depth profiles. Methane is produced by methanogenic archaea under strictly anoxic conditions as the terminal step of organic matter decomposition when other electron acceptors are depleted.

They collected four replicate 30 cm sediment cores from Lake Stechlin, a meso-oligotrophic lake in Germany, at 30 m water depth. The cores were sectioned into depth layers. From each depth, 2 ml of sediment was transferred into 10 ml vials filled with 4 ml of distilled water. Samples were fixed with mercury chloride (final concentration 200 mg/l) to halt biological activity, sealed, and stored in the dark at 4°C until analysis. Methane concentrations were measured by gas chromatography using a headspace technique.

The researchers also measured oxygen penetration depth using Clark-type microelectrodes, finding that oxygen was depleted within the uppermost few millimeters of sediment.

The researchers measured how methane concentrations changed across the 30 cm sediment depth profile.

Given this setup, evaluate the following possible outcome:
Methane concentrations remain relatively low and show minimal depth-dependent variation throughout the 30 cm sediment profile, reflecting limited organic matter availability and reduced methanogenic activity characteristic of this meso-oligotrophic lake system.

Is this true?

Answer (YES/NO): NO